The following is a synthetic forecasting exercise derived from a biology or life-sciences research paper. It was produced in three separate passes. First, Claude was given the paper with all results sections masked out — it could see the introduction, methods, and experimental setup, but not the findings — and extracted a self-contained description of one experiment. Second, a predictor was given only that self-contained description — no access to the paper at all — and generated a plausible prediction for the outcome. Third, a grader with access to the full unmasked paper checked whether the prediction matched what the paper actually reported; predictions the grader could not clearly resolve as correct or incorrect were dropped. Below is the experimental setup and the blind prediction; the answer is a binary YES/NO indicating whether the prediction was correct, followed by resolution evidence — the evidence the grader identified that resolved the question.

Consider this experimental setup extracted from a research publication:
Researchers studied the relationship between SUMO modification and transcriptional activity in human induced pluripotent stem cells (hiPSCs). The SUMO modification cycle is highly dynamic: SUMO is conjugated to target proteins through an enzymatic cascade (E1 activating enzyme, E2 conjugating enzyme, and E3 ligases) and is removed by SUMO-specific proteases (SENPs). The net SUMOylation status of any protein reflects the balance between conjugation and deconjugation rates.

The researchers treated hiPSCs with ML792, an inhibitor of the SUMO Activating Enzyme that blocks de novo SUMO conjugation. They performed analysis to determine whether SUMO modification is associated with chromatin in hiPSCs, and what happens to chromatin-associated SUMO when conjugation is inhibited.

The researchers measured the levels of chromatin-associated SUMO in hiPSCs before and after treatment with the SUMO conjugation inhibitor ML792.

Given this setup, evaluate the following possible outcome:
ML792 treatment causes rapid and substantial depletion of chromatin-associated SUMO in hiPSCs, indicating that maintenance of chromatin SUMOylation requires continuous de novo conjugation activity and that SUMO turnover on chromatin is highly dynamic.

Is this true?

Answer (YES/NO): YES